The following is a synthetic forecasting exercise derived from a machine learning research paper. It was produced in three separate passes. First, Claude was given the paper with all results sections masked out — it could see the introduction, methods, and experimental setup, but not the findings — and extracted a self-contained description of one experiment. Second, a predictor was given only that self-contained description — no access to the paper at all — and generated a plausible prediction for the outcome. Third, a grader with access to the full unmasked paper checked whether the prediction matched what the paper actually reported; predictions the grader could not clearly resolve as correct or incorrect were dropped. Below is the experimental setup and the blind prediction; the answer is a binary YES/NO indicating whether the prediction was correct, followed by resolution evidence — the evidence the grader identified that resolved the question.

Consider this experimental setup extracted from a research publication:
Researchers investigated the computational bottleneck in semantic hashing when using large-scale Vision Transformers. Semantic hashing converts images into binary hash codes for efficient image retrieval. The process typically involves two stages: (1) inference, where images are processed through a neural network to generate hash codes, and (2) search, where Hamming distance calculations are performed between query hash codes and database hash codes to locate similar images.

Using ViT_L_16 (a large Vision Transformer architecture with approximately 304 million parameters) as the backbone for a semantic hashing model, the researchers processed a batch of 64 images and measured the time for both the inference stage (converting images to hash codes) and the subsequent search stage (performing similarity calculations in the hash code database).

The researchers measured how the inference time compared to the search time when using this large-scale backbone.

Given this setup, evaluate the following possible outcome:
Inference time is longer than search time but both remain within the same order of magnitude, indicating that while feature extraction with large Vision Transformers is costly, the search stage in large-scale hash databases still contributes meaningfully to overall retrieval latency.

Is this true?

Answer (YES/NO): NO